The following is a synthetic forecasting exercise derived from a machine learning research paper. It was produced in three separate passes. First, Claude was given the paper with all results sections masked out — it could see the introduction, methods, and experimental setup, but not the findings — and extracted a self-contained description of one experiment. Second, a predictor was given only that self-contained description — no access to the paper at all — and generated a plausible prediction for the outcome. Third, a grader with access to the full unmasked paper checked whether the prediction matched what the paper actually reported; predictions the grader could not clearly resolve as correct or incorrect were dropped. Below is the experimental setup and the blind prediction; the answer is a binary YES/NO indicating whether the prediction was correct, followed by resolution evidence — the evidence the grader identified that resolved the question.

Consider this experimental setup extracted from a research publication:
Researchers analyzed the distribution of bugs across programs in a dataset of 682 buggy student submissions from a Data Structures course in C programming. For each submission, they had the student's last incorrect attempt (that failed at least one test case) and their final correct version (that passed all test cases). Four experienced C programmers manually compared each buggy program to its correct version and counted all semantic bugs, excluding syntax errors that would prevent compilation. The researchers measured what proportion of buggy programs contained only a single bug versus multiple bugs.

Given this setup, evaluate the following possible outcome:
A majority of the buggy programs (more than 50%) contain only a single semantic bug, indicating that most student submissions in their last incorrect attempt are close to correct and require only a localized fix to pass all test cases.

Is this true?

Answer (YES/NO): YES